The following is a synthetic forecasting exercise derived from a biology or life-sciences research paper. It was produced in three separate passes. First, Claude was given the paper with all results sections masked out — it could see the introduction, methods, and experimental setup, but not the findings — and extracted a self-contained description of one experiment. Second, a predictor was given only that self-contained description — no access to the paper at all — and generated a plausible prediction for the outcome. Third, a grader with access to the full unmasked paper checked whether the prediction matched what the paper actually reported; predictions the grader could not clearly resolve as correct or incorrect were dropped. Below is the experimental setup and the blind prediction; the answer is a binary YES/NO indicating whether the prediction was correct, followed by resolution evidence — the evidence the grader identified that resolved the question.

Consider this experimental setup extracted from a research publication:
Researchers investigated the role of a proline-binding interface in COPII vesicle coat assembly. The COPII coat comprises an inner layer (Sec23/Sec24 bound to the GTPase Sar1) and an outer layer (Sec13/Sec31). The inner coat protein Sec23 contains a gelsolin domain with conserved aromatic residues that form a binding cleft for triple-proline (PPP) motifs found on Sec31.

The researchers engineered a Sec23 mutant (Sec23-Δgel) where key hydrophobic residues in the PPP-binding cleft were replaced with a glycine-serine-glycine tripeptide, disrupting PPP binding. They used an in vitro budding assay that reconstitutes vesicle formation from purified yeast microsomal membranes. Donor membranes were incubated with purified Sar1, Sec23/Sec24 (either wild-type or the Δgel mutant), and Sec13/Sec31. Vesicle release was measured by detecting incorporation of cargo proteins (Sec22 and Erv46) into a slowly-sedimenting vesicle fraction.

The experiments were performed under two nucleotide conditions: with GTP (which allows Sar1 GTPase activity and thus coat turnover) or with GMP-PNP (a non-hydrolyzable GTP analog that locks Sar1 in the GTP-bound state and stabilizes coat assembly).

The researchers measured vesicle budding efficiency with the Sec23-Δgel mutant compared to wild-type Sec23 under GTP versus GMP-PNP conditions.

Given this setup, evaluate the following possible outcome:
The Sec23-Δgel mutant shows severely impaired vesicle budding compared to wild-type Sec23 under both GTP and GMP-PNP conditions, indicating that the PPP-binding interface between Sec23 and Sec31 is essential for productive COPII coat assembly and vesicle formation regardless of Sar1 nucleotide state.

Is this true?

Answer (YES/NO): NO